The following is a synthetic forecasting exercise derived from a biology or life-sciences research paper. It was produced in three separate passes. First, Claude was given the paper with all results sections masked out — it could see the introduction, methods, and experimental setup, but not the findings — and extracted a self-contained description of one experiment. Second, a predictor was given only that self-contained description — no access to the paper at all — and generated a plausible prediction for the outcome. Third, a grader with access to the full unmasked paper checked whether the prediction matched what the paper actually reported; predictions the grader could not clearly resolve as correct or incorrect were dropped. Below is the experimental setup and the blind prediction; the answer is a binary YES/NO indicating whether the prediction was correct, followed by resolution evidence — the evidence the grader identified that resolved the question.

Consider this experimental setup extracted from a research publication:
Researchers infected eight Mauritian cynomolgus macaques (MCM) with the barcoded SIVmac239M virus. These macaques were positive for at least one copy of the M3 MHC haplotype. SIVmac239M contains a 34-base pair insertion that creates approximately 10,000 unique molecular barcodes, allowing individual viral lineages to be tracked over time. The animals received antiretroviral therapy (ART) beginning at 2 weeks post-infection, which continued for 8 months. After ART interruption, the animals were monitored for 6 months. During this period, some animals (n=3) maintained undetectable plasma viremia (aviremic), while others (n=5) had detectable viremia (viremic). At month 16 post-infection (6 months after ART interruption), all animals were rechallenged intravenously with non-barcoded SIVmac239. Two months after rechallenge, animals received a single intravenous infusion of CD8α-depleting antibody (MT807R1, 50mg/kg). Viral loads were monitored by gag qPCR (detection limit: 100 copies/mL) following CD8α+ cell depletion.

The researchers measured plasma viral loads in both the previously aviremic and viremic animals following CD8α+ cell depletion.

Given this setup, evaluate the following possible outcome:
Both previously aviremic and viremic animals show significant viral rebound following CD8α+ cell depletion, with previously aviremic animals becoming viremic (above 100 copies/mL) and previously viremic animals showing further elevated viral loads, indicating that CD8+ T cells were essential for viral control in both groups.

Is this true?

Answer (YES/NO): YES